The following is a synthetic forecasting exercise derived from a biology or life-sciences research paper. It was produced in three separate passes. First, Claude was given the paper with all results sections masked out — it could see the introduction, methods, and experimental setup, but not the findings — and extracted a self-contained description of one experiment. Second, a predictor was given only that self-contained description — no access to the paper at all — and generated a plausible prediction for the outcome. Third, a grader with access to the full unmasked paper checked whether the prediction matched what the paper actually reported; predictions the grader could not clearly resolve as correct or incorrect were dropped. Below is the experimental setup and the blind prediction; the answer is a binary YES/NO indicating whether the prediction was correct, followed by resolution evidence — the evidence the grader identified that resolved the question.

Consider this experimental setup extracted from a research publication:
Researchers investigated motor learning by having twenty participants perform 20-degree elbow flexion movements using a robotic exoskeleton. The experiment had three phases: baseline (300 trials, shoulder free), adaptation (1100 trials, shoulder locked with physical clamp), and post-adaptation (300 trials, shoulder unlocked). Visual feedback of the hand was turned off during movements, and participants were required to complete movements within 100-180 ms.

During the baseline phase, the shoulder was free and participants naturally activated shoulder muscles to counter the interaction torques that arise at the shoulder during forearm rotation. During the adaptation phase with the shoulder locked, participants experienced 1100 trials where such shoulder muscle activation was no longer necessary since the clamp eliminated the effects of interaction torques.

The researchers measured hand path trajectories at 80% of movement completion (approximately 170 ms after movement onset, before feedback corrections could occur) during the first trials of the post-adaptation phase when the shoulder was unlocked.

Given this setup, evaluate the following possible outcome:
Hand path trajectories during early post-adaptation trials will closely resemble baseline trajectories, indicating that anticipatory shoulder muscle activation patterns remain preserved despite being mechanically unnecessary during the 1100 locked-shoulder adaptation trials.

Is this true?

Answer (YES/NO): NO